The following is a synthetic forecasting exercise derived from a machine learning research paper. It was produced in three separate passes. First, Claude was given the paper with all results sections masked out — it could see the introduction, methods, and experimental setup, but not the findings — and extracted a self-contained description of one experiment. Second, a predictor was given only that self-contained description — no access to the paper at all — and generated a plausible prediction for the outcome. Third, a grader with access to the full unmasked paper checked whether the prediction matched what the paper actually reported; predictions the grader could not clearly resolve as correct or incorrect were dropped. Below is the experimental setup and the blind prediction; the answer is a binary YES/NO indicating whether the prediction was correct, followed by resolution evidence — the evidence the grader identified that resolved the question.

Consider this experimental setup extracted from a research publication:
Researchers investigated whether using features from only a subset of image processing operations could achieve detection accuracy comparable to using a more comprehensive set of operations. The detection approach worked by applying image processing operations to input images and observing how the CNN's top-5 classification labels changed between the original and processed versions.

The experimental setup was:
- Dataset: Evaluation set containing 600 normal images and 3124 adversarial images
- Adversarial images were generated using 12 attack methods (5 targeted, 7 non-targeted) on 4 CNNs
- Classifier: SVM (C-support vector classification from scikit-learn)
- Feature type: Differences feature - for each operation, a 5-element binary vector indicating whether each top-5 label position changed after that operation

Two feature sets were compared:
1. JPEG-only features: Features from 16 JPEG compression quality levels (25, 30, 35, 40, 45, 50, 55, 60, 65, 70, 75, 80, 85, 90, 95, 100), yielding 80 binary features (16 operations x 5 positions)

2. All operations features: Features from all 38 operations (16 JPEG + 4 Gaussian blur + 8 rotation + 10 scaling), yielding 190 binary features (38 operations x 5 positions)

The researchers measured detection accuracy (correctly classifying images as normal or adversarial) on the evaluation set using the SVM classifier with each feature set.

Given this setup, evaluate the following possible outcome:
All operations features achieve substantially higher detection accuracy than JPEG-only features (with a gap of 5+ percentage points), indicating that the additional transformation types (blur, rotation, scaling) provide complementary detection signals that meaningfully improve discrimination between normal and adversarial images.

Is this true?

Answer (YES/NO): NO